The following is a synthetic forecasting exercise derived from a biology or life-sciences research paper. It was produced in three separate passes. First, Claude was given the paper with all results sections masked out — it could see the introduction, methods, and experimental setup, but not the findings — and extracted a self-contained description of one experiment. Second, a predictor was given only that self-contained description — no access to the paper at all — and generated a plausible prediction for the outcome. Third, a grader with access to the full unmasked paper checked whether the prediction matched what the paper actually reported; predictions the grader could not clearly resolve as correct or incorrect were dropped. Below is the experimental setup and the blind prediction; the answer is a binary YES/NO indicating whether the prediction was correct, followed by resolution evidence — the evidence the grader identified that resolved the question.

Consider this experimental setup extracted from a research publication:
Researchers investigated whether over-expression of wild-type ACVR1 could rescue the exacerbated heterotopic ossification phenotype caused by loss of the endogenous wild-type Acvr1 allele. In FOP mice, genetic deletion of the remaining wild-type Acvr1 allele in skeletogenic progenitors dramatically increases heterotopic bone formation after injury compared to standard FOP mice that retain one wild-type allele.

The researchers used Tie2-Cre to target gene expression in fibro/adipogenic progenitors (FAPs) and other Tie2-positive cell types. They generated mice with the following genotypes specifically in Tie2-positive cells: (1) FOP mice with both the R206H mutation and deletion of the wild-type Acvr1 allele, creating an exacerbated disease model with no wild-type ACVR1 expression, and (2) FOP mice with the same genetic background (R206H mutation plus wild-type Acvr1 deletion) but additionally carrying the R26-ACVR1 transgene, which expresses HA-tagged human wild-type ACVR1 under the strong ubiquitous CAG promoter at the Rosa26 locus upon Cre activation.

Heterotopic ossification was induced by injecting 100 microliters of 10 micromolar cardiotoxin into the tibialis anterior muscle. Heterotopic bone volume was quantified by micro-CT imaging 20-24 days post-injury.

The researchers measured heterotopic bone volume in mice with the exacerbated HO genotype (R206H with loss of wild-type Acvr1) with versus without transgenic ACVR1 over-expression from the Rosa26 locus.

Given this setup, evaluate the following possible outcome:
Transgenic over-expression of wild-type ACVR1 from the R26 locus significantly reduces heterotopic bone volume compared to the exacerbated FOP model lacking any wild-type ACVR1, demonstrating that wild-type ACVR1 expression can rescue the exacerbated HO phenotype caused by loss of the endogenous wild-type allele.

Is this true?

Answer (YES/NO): YES